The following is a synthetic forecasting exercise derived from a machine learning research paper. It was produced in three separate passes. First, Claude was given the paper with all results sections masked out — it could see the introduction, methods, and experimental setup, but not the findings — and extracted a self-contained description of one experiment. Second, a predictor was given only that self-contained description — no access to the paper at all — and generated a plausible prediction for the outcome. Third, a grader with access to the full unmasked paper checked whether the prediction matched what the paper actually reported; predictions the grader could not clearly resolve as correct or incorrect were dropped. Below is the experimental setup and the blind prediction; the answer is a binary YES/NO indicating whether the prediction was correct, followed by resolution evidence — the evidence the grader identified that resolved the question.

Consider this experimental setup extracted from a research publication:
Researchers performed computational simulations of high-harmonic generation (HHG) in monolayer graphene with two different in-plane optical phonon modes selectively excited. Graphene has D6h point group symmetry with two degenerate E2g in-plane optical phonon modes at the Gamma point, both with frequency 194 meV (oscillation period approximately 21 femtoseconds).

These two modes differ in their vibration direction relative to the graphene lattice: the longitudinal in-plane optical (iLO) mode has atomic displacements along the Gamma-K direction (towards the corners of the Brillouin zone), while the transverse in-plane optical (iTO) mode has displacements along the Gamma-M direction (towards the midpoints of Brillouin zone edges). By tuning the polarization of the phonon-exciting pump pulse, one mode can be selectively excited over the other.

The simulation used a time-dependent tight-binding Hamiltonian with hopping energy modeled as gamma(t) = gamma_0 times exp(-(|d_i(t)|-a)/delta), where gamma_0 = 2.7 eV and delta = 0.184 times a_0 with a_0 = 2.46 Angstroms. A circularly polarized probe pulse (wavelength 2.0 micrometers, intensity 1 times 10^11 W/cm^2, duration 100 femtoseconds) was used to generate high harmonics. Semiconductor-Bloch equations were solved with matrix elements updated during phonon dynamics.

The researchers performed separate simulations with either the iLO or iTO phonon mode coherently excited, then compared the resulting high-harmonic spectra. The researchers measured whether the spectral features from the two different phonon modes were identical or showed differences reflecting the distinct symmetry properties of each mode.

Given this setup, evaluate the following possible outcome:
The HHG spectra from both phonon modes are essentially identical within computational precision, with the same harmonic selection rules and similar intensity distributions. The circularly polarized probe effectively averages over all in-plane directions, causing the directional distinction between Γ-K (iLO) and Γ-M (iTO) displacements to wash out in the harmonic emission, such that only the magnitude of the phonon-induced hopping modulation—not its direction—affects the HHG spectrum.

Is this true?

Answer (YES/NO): NO